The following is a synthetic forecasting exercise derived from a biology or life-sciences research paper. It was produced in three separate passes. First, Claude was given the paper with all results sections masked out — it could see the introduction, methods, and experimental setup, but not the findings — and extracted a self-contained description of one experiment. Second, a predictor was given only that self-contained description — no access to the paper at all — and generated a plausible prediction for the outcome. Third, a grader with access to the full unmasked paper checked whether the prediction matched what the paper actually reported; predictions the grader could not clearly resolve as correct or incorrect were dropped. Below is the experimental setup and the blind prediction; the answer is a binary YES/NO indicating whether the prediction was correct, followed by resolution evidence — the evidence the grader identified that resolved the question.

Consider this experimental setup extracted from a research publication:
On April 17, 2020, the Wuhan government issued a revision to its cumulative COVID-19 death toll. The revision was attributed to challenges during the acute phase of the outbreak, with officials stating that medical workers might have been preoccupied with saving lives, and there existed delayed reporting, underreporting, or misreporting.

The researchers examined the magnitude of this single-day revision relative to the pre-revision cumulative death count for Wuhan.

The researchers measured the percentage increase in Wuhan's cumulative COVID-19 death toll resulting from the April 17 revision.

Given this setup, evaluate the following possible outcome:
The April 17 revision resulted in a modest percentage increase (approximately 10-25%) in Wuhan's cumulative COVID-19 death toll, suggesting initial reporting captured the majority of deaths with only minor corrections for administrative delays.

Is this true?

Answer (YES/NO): NO